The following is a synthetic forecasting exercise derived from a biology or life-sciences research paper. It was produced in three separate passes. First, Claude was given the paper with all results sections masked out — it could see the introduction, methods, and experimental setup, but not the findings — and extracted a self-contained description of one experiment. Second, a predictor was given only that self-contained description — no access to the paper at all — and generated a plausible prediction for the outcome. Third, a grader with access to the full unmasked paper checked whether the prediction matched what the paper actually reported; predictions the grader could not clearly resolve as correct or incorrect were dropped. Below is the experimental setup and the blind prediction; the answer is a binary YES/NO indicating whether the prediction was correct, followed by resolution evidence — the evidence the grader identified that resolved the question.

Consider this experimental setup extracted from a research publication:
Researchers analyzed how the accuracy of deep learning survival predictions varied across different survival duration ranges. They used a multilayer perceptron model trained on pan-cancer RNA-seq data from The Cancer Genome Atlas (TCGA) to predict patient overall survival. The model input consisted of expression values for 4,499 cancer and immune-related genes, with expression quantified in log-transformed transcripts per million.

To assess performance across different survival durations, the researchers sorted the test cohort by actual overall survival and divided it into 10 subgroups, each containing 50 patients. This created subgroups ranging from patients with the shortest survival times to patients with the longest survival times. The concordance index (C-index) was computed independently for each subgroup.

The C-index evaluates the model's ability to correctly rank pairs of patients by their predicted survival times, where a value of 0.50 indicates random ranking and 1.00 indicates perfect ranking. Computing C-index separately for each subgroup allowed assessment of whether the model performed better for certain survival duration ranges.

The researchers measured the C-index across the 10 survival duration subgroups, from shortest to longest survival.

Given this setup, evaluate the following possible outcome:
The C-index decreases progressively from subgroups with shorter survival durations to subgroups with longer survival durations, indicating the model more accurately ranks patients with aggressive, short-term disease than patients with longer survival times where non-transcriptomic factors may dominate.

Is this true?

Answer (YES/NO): NO